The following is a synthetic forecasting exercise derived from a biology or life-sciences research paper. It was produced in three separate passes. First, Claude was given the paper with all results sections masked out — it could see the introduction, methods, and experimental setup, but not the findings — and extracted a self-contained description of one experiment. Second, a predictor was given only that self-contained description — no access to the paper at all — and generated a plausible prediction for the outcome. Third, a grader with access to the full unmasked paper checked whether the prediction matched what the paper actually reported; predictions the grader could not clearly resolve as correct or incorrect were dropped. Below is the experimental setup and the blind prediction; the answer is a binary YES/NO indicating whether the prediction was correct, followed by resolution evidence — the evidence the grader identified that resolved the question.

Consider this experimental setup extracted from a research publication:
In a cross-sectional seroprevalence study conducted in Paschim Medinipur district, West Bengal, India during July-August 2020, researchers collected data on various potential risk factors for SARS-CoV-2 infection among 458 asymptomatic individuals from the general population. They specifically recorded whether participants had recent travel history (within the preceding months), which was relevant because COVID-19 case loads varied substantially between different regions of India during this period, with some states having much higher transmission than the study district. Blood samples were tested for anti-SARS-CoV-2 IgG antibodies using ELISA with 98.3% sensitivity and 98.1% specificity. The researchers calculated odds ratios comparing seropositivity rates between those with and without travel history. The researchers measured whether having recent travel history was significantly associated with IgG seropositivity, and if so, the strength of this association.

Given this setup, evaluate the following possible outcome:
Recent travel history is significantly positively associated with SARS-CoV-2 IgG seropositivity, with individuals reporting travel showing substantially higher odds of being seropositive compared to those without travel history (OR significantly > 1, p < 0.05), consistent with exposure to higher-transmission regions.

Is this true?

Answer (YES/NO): YES